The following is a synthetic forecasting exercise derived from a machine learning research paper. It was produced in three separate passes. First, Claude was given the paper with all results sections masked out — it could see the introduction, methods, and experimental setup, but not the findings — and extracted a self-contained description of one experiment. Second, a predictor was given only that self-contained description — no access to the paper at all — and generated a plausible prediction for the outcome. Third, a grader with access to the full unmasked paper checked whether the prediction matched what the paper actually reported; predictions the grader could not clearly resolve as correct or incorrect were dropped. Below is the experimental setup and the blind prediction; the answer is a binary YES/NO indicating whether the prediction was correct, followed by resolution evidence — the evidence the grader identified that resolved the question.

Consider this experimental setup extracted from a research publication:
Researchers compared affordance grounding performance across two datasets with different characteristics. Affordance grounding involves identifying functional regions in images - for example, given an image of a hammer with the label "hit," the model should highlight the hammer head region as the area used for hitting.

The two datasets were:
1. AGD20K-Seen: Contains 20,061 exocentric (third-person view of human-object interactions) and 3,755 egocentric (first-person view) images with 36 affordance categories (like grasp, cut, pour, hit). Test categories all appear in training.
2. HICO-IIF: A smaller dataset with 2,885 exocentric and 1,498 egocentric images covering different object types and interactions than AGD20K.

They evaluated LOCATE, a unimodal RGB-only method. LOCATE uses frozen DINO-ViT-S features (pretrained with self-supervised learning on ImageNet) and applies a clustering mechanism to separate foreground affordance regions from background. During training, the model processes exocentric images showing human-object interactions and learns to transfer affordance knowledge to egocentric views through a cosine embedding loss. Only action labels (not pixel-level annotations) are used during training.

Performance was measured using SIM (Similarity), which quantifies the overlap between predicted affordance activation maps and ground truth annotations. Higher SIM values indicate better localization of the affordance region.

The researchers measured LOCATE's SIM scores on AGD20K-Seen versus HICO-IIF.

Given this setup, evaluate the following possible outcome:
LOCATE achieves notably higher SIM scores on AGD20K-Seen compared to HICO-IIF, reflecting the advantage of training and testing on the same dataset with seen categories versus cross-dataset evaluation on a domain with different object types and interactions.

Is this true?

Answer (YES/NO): YES